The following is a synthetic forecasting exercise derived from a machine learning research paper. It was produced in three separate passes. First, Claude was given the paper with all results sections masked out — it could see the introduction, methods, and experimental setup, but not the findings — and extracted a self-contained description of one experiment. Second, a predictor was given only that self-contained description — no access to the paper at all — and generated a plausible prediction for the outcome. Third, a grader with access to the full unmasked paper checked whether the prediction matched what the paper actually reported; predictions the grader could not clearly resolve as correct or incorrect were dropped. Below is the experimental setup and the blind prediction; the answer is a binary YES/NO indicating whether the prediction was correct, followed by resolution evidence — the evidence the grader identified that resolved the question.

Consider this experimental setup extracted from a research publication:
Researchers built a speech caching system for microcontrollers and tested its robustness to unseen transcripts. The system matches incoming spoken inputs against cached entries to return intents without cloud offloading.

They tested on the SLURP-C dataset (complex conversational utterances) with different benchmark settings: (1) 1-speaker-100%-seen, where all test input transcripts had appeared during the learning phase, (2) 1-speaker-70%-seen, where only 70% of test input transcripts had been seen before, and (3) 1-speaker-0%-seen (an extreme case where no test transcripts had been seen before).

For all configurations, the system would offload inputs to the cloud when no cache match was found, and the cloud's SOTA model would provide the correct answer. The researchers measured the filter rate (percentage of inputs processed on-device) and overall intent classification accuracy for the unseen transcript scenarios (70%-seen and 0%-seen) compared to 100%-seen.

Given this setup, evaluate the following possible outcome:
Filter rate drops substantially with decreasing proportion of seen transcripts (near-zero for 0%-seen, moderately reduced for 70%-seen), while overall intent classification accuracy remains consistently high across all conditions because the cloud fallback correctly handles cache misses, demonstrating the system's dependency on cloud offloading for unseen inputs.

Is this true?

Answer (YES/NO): YES